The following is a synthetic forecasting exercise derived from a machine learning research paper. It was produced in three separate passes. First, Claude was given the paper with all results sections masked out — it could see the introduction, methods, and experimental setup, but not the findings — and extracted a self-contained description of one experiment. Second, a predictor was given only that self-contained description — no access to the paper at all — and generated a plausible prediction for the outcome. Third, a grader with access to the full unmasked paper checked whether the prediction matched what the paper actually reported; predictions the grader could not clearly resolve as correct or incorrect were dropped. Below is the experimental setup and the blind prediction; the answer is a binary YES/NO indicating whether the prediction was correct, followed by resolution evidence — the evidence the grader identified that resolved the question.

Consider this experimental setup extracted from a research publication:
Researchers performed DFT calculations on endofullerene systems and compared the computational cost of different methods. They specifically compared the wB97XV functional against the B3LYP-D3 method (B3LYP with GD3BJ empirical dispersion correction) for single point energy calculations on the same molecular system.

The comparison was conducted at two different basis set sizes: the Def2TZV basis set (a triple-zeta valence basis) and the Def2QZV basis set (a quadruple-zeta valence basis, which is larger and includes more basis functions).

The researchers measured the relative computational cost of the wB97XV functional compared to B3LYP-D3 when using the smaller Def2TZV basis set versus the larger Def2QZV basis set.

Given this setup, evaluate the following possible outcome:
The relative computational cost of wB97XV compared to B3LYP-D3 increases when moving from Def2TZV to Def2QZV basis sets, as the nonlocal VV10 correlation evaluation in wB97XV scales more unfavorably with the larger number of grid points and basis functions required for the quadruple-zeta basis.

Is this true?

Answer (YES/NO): YES